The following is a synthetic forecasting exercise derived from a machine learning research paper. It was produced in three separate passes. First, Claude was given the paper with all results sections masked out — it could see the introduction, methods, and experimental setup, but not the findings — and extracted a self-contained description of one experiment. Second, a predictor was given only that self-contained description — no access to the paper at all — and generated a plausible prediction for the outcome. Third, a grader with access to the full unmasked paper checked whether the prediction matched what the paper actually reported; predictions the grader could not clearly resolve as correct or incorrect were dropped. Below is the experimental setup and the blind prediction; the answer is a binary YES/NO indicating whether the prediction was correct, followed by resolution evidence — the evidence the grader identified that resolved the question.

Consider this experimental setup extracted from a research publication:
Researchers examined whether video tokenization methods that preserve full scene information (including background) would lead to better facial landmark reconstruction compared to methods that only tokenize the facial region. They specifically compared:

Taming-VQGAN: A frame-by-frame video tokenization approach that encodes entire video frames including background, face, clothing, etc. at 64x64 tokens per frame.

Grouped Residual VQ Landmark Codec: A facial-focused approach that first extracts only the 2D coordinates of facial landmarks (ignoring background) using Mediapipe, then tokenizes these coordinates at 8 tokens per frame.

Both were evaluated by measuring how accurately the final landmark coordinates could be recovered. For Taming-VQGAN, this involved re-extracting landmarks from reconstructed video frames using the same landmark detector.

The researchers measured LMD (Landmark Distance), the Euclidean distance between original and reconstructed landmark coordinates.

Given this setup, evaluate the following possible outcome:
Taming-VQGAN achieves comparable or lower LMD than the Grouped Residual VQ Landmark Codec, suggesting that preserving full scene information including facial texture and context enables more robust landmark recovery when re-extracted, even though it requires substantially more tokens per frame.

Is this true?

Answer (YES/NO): NO